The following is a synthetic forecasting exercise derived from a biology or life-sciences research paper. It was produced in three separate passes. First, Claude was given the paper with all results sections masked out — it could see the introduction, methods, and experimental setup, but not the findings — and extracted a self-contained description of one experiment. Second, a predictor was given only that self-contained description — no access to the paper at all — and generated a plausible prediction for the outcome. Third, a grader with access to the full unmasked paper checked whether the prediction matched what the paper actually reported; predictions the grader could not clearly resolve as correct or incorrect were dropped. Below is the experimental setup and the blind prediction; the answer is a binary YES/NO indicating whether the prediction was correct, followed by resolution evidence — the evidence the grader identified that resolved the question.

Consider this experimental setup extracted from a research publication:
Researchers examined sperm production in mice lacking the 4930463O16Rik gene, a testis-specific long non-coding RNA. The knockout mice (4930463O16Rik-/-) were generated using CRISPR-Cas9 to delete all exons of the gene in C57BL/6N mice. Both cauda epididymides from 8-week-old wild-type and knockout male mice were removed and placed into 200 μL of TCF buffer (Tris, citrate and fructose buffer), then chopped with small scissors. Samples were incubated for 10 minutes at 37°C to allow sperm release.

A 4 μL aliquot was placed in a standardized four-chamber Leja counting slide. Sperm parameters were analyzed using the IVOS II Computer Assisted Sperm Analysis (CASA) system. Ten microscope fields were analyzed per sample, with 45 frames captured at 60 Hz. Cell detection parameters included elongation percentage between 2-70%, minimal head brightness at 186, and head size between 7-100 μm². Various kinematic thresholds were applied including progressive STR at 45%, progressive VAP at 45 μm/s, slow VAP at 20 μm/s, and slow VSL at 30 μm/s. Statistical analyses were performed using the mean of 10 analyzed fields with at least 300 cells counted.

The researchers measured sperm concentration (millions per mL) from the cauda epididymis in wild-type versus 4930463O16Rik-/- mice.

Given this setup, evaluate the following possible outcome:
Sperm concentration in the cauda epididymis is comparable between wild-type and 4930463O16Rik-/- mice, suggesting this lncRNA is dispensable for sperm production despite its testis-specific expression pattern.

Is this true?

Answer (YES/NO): NO